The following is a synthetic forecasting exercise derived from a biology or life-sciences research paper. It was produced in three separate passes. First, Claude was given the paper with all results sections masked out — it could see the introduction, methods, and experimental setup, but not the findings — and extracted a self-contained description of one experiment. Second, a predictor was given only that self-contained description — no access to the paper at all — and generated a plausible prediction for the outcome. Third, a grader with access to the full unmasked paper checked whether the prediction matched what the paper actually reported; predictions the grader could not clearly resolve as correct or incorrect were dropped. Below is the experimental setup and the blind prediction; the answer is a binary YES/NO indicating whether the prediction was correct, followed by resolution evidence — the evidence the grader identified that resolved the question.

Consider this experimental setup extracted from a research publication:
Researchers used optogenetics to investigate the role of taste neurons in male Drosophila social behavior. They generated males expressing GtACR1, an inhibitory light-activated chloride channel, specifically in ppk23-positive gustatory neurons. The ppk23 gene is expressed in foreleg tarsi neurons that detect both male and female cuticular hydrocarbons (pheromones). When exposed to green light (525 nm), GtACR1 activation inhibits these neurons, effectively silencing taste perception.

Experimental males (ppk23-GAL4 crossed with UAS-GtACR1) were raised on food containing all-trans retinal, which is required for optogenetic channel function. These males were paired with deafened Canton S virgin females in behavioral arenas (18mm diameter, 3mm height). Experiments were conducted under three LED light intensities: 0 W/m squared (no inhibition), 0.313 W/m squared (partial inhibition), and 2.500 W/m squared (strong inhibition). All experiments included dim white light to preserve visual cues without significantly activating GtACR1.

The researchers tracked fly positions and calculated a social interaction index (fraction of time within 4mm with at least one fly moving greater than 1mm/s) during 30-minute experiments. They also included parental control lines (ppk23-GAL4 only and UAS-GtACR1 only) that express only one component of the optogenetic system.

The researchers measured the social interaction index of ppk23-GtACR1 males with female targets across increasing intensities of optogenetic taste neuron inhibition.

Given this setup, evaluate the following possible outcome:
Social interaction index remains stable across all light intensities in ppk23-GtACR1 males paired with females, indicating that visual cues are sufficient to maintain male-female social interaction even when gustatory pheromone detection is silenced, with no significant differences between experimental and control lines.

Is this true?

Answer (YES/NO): NO